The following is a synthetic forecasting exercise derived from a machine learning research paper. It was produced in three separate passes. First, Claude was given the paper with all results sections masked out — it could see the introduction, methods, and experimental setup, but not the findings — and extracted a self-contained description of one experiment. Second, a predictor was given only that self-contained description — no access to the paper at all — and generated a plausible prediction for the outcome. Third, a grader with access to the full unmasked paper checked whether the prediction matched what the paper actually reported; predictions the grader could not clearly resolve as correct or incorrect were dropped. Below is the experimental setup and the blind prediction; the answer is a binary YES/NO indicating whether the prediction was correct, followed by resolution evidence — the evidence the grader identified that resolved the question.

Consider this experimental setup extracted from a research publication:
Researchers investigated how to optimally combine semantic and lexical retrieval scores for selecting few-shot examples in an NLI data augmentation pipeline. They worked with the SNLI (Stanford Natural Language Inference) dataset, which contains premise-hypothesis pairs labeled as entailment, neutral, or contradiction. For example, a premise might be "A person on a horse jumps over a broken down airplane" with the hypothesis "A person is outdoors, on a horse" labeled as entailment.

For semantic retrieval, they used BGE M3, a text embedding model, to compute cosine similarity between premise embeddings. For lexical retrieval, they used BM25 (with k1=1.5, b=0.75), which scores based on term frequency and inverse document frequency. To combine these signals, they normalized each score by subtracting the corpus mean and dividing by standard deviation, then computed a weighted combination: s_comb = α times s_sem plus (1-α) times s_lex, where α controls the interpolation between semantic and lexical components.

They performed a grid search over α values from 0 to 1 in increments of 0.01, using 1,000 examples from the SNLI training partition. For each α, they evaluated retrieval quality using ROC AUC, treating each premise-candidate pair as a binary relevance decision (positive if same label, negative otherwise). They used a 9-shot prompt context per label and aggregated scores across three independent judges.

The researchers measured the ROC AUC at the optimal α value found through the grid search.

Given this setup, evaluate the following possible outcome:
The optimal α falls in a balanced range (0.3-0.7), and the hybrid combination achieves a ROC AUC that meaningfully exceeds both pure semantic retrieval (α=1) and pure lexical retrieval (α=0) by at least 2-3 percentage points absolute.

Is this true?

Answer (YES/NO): NO